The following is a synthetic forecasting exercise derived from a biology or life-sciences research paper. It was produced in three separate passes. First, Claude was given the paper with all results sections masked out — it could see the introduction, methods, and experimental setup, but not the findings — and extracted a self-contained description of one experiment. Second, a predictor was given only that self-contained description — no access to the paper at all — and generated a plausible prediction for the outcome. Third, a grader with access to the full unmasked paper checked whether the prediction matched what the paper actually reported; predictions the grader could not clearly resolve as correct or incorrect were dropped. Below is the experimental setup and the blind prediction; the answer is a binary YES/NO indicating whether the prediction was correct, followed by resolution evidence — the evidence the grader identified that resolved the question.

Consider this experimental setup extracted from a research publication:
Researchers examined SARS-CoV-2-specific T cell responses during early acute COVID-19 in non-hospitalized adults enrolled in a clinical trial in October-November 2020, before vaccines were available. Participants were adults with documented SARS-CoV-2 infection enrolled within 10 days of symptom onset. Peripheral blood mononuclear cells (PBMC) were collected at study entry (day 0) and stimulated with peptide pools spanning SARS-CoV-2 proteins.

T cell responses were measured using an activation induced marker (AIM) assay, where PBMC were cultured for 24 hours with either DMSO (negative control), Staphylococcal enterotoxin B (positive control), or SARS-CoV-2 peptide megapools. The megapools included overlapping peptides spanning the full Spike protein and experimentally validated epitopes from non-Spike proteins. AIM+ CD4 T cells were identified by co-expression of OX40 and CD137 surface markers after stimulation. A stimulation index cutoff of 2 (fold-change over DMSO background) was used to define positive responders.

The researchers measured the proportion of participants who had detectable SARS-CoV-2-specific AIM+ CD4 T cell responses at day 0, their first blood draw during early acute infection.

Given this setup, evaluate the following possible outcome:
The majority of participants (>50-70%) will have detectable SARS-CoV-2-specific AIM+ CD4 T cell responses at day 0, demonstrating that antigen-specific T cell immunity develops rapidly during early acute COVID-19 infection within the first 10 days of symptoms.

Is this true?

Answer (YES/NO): YES